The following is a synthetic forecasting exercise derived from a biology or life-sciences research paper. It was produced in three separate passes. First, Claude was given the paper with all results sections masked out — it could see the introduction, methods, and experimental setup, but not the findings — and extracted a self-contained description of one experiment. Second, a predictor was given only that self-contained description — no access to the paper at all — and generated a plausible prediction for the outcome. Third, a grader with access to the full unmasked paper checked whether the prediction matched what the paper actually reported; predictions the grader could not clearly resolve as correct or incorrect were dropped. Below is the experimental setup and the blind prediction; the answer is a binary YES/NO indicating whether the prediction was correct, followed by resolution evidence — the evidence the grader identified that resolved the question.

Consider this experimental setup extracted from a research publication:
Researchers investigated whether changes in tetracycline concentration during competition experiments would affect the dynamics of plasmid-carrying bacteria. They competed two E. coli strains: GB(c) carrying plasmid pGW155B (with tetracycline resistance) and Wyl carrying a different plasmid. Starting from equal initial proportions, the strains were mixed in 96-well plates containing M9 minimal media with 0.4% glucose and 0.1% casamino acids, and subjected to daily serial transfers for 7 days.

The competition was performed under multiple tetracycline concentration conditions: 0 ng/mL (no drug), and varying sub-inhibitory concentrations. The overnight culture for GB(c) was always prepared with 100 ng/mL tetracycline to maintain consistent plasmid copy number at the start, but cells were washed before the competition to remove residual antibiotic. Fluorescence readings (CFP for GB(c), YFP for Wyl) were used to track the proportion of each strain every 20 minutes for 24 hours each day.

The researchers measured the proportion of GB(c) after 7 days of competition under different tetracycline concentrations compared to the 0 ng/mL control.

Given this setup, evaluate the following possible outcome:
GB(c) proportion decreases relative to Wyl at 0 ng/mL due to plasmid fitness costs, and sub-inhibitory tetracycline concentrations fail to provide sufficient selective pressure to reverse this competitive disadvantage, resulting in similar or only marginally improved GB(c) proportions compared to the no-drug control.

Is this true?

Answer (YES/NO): NO